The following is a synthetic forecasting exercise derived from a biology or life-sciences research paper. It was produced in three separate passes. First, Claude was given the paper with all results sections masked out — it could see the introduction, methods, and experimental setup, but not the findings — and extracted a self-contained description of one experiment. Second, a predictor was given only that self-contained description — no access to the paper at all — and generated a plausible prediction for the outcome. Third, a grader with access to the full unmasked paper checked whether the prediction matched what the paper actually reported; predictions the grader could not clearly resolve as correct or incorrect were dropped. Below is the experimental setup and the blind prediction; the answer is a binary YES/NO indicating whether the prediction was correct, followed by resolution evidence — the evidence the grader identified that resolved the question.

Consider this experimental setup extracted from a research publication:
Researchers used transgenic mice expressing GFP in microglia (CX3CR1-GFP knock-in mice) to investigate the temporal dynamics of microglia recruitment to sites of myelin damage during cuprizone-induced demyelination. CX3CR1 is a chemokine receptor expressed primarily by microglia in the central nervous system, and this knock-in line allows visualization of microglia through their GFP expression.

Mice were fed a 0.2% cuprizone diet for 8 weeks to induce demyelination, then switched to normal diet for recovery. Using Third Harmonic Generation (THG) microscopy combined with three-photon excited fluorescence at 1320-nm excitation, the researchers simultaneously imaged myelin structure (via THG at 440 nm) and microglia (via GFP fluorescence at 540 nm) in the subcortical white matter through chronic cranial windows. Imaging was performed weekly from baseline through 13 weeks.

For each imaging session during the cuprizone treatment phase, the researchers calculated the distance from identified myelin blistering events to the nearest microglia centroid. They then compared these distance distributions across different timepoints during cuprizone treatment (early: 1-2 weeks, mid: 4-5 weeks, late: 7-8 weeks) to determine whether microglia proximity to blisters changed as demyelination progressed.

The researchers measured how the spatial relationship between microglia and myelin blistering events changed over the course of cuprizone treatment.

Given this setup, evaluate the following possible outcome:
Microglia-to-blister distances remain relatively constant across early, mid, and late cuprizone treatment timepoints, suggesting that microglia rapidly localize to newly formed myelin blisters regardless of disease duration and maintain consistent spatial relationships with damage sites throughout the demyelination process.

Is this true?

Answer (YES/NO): NO